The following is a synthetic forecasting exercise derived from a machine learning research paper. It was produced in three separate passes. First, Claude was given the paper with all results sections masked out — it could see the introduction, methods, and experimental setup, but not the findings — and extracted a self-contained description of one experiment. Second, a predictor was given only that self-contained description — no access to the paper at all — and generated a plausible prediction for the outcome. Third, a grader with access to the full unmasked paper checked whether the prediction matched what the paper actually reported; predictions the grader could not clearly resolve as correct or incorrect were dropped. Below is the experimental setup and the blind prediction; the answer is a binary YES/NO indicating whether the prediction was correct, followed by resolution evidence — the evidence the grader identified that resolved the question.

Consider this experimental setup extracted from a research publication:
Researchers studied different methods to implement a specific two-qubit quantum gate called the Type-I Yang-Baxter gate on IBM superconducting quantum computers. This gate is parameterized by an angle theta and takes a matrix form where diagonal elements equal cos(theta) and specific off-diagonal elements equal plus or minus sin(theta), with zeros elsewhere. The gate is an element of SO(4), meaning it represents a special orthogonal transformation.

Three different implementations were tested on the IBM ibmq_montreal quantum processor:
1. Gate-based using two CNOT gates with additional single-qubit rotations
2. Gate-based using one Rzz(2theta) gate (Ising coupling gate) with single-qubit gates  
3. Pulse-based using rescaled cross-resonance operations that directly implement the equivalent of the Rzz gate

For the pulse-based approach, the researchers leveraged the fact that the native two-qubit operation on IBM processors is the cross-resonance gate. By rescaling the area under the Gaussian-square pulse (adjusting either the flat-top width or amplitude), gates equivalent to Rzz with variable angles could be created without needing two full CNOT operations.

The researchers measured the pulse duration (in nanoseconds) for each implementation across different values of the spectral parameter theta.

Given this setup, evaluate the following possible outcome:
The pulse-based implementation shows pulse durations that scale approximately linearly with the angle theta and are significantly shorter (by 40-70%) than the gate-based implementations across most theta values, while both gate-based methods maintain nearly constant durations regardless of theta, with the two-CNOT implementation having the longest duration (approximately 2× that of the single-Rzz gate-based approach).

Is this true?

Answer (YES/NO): NO